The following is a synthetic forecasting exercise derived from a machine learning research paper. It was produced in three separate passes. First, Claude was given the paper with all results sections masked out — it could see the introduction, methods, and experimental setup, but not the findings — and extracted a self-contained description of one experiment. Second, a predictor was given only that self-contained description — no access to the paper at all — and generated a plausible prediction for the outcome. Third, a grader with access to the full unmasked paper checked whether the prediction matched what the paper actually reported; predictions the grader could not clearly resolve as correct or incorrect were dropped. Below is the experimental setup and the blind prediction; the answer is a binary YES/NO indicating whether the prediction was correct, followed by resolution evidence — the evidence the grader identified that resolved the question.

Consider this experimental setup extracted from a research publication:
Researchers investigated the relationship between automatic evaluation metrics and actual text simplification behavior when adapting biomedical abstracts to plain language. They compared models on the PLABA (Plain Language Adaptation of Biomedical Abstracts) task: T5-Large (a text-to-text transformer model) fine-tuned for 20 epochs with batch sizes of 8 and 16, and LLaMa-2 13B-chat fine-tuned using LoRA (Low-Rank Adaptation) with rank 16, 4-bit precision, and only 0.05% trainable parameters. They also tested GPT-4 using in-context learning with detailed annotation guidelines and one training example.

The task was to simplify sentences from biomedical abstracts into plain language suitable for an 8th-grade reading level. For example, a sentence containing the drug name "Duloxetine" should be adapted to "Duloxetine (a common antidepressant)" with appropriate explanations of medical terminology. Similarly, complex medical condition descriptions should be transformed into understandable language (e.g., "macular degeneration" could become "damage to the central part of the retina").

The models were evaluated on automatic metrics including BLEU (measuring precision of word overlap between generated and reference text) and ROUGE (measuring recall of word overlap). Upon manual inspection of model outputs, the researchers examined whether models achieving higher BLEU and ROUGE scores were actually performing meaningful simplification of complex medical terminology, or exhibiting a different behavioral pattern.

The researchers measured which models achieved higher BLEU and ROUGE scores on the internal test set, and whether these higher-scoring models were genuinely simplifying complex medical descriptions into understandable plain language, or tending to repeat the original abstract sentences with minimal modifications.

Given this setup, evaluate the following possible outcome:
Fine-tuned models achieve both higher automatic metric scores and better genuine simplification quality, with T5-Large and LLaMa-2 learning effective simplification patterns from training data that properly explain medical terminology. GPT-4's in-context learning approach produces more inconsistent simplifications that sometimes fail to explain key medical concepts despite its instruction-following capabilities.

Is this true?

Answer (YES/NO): NO